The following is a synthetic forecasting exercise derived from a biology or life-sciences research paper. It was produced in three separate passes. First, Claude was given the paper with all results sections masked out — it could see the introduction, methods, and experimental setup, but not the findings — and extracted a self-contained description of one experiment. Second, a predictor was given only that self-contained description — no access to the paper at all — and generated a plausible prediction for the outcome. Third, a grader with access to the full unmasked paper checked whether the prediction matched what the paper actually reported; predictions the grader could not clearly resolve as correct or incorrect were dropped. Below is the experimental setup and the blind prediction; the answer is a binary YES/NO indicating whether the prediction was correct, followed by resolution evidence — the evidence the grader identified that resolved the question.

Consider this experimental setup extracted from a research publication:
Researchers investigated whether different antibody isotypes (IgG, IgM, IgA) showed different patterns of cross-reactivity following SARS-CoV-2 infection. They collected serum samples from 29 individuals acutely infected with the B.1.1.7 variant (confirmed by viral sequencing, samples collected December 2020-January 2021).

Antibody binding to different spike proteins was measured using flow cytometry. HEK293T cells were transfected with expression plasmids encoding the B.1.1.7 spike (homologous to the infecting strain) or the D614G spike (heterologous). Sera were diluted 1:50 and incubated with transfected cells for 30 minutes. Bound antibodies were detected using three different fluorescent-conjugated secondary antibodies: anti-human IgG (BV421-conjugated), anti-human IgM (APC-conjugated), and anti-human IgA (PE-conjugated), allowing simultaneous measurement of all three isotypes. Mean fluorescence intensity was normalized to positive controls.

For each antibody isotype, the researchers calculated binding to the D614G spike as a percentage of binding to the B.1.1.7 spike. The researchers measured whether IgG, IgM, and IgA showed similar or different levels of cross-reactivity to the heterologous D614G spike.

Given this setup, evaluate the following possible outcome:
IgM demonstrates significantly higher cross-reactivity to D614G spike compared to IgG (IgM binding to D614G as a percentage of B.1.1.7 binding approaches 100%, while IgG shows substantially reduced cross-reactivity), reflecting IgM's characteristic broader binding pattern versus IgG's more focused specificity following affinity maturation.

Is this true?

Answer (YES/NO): NO